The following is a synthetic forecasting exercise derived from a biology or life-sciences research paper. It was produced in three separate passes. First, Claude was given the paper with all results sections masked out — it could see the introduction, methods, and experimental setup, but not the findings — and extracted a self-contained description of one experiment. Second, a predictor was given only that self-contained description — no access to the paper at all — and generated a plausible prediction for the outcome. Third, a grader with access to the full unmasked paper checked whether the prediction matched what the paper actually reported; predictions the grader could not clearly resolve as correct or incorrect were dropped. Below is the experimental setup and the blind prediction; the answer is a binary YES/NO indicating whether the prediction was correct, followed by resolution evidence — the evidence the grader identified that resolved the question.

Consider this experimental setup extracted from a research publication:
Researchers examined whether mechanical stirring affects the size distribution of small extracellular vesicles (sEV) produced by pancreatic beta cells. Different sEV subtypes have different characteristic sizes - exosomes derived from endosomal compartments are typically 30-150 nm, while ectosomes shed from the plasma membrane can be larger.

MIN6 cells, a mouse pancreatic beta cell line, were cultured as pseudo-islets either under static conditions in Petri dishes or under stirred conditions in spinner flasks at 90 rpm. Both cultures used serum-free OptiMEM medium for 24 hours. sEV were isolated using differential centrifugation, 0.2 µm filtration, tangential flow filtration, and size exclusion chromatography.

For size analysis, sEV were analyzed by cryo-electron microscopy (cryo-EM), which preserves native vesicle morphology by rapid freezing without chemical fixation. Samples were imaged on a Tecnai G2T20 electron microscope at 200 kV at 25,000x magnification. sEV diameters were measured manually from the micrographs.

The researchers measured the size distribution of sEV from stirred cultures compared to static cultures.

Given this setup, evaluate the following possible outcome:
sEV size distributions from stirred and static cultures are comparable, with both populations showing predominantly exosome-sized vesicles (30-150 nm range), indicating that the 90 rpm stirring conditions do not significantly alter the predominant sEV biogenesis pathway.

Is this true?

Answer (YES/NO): NO